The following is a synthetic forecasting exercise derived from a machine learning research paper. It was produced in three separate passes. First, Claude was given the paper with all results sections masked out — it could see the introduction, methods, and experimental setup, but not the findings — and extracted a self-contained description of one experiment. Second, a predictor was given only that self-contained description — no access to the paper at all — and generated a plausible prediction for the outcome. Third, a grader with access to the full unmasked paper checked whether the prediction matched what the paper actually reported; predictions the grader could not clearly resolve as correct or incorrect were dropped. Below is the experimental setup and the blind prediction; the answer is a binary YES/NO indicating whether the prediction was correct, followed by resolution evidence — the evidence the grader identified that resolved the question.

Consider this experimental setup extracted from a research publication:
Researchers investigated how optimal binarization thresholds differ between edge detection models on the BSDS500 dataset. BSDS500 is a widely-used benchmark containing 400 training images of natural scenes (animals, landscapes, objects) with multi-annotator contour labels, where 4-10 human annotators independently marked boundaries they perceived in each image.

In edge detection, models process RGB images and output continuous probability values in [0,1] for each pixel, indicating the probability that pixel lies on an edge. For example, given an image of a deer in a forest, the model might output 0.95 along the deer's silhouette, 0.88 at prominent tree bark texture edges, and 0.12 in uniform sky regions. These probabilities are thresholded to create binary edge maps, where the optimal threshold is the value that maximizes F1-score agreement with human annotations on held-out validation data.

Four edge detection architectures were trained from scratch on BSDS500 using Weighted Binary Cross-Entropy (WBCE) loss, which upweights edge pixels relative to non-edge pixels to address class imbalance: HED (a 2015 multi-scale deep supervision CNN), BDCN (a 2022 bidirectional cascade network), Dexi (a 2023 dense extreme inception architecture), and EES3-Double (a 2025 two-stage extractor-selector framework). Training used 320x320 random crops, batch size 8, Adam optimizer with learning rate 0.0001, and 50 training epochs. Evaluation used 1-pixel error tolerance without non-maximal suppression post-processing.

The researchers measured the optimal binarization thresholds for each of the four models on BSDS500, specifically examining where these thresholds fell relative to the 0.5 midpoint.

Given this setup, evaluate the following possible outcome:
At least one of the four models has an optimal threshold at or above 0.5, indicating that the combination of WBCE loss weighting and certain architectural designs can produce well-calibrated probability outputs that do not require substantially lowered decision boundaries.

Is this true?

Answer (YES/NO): YES